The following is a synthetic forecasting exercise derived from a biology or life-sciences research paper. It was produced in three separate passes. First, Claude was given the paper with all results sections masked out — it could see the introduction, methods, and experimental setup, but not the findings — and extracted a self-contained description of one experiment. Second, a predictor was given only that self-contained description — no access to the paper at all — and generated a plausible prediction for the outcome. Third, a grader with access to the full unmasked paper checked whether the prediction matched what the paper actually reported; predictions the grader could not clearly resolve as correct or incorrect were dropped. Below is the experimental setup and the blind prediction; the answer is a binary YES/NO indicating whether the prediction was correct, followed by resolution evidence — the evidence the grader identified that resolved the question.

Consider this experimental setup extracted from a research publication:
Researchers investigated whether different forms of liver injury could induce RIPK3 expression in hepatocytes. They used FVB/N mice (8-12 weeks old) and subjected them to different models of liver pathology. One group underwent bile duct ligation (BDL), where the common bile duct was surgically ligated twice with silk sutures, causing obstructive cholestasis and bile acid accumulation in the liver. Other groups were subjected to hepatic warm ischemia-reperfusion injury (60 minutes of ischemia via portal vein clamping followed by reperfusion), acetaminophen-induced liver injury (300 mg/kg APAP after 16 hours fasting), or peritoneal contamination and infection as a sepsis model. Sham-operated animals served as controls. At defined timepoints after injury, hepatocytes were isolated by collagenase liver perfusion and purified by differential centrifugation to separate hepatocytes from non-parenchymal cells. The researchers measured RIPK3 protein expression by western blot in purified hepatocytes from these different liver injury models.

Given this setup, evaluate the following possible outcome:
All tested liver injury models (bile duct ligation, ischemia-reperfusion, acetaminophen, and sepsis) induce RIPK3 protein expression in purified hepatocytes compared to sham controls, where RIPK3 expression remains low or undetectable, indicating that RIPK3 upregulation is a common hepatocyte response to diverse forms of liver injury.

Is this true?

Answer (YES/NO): NO